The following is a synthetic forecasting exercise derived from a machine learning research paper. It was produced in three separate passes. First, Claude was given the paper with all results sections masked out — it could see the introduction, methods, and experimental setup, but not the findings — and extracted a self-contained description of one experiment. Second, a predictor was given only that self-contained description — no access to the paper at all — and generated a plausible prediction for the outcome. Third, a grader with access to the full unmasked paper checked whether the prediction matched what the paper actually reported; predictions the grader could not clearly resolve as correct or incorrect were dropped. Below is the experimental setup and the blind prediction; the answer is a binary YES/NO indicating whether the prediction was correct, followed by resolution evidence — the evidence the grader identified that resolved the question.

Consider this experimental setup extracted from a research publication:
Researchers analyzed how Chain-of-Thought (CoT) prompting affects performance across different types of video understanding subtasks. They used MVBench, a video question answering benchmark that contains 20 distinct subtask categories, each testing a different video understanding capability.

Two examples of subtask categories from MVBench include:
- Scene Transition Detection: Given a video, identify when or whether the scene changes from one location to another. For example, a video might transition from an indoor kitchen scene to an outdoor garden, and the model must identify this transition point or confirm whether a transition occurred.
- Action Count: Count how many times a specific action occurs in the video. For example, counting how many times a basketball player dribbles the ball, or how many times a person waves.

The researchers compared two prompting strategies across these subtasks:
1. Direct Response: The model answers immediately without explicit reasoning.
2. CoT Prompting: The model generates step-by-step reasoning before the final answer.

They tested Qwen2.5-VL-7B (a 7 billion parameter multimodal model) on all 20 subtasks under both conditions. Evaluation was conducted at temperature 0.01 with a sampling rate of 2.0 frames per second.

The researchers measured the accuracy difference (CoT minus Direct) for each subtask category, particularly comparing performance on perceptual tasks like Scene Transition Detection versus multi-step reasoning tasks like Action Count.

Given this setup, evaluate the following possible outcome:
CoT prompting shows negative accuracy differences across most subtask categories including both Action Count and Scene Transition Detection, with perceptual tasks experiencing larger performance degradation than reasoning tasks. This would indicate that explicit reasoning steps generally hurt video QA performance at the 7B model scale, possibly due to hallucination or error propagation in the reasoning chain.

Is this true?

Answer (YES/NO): NO